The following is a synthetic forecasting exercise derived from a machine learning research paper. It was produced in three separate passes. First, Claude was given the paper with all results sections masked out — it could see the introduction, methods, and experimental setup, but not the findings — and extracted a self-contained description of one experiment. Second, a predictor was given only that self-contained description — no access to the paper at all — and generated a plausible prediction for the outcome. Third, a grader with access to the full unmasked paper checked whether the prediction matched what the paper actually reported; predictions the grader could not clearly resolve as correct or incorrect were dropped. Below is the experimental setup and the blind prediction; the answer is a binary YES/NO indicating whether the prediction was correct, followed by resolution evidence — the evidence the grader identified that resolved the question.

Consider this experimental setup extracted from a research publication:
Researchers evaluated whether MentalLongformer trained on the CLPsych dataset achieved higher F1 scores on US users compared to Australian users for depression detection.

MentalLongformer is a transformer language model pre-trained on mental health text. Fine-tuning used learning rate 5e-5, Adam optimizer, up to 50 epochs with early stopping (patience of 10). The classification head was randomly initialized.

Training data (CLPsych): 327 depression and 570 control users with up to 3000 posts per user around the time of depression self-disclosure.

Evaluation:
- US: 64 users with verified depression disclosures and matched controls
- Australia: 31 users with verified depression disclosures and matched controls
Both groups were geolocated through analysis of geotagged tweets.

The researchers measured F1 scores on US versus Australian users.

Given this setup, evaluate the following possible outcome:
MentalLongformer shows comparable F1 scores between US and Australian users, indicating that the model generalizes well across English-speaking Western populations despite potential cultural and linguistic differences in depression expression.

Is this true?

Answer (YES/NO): NO